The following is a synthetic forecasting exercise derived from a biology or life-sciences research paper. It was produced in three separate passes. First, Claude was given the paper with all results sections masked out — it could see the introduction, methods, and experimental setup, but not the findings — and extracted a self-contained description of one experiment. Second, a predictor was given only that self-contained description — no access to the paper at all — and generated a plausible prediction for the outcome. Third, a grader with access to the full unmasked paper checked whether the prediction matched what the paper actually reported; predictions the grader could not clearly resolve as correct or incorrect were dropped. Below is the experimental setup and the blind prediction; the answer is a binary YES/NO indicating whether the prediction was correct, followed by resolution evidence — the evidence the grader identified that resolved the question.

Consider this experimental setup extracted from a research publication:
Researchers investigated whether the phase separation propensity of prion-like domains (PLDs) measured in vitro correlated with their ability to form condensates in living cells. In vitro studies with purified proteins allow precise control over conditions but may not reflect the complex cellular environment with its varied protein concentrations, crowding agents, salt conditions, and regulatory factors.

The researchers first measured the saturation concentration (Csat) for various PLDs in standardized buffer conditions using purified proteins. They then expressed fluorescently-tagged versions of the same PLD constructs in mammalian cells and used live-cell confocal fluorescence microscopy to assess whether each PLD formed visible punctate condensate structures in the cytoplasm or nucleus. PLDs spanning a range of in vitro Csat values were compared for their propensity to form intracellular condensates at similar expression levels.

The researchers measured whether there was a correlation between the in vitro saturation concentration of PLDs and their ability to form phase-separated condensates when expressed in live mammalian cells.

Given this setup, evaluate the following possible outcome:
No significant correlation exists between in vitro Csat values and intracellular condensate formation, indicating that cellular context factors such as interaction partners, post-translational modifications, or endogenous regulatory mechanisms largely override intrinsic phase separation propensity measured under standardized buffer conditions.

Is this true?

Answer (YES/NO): NO